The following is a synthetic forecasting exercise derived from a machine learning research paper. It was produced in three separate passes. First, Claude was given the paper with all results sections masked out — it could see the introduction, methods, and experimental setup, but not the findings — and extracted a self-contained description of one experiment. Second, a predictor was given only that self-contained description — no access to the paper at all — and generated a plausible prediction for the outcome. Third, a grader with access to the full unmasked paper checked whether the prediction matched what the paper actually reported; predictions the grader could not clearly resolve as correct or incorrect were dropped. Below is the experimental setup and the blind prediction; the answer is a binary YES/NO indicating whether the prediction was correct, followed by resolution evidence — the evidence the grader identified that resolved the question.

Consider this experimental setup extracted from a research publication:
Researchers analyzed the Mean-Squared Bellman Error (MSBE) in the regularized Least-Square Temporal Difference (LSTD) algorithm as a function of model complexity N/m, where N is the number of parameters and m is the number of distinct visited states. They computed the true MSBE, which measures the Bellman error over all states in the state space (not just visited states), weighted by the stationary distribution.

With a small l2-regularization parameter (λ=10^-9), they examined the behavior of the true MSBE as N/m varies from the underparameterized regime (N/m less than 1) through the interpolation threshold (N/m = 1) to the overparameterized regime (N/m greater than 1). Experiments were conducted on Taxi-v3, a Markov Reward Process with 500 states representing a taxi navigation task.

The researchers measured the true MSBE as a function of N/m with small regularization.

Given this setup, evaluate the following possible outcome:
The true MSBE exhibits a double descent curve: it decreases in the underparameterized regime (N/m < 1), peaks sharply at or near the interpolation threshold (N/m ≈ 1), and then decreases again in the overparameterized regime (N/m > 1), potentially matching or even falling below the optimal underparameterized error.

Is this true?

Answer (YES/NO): YES